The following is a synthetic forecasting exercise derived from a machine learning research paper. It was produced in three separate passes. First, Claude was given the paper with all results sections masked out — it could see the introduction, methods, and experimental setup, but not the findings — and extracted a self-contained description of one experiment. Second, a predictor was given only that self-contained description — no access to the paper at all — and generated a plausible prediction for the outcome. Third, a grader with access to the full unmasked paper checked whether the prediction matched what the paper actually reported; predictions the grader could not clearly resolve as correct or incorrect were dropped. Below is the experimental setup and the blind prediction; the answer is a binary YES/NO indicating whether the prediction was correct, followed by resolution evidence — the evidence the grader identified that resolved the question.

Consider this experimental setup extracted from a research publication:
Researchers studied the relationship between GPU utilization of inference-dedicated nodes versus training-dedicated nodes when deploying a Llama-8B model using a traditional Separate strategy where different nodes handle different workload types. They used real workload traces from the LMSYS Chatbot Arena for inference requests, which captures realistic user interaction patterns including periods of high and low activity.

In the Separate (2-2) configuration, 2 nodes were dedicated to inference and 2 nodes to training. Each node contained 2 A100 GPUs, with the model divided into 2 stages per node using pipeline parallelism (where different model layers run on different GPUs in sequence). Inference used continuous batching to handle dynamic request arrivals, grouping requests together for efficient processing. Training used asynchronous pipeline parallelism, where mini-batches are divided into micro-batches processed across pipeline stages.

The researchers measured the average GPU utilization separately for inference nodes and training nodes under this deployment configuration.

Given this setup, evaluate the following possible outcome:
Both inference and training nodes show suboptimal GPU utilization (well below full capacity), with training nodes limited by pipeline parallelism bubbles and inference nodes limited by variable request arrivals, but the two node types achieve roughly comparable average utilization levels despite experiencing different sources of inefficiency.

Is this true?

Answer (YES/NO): NO